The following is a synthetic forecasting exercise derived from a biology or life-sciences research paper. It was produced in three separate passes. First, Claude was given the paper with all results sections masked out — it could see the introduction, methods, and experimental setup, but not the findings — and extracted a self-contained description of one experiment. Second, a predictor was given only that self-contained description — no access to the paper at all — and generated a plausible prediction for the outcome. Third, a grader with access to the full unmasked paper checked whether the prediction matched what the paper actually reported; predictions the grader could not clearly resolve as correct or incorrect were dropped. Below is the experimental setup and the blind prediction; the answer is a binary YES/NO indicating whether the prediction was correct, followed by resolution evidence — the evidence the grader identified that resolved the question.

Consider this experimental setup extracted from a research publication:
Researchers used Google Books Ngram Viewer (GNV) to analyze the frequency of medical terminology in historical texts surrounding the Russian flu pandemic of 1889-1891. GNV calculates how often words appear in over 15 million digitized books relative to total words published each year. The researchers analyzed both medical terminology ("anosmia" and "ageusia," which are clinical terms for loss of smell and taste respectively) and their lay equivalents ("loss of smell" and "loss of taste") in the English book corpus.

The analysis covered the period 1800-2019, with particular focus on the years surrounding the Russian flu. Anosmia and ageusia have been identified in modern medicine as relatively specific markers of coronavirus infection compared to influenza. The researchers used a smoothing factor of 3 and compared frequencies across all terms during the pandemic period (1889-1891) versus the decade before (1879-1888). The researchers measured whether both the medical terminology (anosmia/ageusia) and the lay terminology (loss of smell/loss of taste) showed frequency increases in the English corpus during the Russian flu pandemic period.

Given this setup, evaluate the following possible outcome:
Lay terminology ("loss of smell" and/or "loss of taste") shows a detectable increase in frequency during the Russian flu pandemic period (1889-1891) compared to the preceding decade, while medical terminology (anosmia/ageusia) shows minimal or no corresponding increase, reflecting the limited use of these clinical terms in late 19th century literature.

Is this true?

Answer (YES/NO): NO